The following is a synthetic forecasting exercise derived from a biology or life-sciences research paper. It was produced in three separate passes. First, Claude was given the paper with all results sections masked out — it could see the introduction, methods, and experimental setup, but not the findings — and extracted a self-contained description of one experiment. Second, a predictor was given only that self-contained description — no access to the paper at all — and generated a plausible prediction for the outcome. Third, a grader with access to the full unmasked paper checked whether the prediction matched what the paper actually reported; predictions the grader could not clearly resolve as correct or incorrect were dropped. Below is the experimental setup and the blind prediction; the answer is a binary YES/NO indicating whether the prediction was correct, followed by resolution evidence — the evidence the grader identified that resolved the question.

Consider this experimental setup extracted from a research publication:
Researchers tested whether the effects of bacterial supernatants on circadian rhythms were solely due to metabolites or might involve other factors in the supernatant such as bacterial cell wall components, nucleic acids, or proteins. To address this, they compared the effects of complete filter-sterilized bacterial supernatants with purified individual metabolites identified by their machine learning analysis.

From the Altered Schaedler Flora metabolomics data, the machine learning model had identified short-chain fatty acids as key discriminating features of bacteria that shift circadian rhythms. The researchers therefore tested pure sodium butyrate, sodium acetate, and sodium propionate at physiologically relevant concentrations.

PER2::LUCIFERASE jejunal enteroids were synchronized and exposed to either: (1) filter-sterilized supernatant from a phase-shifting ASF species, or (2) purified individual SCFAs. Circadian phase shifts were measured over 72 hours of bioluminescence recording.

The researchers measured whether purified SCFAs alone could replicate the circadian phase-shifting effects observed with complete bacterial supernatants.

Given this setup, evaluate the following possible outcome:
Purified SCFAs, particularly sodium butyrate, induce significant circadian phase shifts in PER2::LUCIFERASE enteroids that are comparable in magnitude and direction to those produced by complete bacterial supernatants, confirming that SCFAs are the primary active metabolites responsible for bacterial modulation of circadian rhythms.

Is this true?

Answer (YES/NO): YES